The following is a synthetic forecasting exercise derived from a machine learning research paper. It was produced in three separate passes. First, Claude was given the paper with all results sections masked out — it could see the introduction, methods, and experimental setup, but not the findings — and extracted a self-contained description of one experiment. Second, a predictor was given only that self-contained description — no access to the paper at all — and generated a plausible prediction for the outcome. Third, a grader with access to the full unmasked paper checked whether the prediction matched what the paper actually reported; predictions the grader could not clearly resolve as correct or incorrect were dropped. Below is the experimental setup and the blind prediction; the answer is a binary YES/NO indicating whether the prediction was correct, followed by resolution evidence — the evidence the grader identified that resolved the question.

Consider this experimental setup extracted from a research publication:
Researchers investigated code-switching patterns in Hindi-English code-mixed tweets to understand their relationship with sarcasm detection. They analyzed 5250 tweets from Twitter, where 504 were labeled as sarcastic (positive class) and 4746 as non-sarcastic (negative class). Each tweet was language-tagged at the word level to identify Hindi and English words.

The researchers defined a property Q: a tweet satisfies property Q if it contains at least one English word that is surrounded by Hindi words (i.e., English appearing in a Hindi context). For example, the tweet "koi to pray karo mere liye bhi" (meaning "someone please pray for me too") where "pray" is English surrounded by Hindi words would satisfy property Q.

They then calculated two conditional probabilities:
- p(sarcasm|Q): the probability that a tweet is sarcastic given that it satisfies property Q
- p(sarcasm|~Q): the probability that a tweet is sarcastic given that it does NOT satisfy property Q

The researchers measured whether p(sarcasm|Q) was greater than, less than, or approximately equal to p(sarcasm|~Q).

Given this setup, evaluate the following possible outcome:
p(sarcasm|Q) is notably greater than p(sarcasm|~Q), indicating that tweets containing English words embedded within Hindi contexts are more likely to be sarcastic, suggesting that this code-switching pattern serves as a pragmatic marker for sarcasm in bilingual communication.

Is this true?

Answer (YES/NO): NO